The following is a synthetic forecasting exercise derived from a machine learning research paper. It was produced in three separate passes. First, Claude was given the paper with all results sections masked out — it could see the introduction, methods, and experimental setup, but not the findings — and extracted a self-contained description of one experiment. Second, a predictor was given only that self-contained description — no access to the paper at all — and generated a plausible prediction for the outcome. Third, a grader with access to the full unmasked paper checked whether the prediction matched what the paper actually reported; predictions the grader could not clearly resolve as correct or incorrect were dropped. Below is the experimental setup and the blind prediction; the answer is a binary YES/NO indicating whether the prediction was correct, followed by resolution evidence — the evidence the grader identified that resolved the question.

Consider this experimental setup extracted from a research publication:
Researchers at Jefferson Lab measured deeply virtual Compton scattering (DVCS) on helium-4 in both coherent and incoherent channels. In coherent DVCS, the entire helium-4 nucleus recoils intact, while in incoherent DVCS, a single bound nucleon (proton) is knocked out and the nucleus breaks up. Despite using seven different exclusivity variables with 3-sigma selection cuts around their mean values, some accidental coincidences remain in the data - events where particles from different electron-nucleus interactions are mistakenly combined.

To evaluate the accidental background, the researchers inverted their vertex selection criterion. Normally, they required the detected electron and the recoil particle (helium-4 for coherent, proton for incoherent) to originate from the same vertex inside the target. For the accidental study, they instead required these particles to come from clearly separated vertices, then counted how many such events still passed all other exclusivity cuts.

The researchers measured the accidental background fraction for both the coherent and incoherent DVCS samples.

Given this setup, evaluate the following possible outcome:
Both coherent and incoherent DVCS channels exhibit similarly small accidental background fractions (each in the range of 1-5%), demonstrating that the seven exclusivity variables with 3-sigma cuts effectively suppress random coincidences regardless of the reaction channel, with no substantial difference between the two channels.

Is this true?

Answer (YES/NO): NO